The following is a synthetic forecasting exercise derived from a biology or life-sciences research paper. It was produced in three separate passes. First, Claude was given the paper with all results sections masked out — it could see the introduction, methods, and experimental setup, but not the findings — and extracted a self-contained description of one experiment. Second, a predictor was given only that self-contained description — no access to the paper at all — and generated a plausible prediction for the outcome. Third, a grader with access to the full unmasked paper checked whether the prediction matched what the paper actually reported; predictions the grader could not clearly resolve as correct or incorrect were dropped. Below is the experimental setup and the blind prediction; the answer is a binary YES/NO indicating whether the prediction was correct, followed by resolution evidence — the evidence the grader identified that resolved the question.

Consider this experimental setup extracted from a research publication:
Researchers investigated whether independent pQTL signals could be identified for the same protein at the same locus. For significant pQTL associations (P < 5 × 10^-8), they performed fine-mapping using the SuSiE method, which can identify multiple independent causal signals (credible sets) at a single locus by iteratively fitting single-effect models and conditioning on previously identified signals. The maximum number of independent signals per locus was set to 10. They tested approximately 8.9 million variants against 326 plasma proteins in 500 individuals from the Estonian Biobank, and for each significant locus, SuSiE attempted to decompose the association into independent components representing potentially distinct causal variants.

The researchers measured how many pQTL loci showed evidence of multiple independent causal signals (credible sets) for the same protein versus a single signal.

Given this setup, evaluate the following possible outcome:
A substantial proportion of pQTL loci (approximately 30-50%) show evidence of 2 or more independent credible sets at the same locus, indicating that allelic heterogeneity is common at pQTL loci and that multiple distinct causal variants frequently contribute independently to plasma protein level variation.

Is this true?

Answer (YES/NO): NO